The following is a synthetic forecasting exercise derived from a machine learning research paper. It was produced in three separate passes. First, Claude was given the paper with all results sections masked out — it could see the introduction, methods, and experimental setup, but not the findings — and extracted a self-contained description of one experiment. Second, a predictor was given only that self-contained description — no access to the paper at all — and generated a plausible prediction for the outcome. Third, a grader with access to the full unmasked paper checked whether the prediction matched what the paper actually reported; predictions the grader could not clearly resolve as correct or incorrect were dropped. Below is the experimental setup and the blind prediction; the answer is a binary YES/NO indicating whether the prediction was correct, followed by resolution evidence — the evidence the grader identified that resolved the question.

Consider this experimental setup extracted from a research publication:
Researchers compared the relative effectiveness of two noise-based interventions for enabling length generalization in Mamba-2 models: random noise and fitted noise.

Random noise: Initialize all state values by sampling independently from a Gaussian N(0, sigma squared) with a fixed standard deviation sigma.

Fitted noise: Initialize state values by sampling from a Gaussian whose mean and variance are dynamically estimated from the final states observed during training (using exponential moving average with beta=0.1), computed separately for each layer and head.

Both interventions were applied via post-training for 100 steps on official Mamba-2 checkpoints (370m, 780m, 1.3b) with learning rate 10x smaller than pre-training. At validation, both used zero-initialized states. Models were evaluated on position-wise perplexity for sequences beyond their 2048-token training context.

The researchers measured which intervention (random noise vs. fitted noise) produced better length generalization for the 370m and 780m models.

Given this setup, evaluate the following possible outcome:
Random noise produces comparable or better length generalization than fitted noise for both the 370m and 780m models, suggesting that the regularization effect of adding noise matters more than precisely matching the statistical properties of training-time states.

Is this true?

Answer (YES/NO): NO